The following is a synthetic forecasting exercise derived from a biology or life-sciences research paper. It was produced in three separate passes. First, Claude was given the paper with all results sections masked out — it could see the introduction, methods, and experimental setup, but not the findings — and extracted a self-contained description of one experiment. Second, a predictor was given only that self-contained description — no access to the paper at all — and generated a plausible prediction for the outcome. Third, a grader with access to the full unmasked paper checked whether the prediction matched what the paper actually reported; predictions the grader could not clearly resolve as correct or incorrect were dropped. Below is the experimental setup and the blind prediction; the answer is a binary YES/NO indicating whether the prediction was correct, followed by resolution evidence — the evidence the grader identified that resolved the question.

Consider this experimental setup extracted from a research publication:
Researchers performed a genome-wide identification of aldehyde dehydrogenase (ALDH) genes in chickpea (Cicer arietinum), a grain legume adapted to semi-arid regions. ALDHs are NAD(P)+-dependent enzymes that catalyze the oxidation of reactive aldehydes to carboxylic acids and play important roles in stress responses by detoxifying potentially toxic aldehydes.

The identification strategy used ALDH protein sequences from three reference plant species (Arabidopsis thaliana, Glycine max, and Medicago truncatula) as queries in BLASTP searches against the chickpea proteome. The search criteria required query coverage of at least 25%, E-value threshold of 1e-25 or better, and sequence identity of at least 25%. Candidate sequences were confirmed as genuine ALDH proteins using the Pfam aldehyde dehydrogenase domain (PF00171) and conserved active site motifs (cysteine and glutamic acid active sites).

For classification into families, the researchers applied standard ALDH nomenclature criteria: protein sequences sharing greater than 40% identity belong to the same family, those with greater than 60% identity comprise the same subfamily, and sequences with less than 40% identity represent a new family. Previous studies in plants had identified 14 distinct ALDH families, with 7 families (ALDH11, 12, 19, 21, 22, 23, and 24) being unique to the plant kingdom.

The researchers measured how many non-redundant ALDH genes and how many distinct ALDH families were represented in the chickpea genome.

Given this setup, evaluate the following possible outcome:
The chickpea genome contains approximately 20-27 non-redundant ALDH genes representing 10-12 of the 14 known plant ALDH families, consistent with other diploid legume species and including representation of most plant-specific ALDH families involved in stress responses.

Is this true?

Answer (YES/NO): YES